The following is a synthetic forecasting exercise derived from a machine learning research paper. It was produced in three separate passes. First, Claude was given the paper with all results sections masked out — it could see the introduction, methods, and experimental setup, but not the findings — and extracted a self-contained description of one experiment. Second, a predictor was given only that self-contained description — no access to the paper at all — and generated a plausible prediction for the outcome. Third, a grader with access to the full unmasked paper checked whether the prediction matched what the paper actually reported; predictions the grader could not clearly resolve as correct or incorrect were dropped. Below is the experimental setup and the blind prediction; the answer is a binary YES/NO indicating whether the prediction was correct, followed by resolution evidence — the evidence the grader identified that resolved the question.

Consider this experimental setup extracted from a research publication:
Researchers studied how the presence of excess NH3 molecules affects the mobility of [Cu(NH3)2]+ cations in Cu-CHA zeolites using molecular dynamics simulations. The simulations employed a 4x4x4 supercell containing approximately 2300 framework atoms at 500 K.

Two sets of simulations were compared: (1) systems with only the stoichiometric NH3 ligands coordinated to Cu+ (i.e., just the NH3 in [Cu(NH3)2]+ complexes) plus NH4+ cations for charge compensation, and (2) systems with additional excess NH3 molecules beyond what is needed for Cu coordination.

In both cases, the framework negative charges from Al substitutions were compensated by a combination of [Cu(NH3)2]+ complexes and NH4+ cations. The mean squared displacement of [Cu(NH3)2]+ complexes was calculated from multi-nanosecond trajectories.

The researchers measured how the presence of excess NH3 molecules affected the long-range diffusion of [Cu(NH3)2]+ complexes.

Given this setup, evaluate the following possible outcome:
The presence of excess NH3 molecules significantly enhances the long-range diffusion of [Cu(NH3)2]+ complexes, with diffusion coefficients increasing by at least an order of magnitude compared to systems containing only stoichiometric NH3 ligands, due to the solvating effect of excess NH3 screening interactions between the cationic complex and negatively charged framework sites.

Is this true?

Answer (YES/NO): NO